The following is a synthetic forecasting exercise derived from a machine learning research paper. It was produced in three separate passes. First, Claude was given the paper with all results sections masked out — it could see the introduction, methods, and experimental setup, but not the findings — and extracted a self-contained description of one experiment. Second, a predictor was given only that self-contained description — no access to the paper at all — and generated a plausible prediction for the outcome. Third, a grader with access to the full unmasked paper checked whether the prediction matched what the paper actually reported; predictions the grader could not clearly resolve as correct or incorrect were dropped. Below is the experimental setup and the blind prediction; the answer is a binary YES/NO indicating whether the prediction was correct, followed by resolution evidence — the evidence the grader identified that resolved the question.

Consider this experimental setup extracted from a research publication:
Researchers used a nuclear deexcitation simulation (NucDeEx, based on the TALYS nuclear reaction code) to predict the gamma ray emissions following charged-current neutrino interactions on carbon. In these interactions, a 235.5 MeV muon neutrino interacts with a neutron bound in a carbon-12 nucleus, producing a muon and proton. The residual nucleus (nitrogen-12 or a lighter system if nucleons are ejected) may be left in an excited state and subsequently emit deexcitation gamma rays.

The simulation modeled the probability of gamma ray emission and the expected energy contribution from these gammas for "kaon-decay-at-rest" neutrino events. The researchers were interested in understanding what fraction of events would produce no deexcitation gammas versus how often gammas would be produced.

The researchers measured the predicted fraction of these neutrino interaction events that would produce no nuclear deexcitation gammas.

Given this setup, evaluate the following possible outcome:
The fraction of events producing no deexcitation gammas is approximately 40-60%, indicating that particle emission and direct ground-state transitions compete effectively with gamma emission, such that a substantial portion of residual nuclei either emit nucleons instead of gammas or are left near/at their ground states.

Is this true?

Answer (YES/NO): NO